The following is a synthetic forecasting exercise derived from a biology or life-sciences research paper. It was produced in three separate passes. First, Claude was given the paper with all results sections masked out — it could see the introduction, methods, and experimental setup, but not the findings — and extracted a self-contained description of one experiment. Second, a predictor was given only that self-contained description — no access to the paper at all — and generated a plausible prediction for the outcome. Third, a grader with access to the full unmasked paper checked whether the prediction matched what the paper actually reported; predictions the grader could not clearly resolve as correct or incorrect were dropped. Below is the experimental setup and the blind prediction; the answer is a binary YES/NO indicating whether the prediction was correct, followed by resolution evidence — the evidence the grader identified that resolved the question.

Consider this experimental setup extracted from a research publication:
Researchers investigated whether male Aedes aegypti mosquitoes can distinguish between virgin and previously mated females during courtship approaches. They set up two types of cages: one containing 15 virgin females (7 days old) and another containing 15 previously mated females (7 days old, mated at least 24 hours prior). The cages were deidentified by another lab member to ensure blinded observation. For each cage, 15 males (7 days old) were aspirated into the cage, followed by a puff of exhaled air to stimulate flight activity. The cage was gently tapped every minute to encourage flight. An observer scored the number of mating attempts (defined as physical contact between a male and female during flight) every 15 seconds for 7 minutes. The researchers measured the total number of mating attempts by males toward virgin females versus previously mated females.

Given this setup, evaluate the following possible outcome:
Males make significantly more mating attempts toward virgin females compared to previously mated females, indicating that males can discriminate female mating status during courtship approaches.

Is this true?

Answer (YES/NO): NO